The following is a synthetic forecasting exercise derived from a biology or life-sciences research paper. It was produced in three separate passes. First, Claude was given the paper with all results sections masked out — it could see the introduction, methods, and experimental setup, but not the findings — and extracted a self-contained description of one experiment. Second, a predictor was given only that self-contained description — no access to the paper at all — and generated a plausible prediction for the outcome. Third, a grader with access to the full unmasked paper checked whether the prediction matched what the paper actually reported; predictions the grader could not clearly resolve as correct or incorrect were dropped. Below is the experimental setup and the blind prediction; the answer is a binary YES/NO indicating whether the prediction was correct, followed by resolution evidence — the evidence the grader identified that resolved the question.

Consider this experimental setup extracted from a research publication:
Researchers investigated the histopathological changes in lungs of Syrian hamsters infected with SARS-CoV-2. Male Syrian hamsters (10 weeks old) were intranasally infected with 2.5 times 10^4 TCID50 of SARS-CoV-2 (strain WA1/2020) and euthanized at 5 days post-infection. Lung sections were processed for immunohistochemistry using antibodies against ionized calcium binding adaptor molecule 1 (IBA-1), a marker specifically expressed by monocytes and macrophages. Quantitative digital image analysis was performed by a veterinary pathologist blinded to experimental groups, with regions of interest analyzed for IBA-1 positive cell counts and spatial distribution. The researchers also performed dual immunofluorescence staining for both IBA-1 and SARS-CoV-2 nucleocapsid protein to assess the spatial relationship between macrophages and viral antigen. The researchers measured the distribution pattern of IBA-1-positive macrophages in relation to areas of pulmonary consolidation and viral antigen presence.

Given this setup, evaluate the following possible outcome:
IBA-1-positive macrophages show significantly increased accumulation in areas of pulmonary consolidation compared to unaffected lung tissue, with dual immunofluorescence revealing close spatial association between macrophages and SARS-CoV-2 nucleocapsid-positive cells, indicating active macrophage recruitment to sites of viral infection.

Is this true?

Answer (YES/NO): YES